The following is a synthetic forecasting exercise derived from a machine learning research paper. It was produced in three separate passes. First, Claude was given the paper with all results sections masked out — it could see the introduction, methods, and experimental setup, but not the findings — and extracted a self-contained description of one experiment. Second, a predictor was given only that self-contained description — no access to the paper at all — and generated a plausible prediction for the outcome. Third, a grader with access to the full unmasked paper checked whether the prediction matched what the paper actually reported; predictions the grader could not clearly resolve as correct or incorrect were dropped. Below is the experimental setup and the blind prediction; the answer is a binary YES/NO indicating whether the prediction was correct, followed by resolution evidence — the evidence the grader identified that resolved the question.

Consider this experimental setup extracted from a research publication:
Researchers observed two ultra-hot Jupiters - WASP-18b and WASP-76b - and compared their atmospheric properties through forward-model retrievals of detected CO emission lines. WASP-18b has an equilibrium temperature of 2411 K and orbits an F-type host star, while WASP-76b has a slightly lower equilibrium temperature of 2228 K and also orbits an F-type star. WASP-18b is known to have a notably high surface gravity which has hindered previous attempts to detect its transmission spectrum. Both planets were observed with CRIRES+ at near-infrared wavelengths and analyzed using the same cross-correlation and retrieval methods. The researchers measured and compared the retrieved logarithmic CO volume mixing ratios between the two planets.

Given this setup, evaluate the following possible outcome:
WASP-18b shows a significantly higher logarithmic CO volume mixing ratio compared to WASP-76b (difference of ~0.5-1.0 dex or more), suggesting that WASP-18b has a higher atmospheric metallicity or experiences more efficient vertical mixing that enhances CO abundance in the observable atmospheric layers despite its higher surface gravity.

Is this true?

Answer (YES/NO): YES